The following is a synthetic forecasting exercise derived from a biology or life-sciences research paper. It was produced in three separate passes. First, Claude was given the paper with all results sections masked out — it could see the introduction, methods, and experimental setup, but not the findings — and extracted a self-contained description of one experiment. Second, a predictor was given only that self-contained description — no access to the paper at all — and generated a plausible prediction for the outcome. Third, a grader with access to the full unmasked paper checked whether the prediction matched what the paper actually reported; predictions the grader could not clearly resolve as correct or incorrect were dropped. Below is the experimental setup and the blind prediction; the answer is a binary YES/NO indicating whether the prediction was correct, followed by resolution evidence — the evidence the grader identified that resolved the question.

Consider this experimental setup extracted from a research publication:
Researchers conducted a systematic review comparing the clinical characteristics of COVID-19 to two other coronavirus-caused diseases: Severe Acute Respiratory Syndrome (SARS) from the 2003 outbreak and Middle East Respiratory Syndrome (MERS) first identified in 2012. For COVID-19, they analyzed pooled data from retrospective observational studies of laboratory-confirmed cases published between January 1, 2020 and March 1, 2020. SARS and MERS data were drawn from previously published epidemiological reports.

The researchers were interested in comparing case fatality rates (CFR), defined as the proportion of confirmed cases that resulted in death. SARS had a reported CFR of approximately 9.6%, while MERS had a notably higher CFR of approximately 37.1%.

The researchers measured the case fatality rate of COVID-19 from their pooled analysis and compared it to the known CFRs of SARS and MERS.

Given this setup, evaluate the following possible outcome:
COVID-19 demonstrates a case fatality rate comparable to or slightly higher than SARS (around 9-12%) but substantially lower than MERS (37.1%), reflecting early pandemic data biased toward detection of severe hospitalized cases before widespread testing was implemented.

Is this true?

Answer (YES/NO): NO